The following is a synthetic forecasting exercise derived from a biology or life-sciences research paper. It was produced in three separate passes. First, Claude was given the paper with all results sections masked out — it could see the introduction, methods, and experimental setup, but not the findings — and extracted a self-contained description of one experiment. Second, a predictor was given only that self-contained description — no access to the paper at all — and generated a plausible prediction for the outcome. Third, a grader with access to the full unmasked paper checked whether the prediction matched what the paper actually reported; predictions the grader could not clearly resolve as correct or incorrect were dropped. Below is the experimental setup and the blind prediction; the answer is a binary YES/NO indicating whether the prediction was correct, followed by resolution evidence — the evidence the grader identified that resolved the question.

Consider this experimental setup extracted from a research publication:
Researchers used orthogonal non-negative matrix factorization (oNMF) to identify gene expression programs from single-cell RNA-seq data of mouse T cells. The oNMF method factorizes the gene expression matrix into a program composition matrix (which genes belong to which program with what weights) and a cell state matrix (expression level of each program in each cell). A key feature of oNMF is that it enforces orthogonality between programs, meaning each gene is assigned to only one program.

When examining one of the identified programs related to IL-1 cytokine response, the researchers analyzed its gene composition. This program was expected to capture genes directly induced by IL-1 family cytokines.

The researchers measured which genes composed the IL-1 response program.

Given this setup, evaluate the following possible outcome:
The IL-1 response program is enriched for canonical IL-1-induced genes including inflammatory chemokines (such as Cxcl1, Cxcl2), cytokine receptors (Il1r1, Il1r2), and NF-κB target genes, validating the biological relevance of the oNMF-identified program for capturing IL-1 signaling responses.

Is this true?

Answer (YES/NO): NO